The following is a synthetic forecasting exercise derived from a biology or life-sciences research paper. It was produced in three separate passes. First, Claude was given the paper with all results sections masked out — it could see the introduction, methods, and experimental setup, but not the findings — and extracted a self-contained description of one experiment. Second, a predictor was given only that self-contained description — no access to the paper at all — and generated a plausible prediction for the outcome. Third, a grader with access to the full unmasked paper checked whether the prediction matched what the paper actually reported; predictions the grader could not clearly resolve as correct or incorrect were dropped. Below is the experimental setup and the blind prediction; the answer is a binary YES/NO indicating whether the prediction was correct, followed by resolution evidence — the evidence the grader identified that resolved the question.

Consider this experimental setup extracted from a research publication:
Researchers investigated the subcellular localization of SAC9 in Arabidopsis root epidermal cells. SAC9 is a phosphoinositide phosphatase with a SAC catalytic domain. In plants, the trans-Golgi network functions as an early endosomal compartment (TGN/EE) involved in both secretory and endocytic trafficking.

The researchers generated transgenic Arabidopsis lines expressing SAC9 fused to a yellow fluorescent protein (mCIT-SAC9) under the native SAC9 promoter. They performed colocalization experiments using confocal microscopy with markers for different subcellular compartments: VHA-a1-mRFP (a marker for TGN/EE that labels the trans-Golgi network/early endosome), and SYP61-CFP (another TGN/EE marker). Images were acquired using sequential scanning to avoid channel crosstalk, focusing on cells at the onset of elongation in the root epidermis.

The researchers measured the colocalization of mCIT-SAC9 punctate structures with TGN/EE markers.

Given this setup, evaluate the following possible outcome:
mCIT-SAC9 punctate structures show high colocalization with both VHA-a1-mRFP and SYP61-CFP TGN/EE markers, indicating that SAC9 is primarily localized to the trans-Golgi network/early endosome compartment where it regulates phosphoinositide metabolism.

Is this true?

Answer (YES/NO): YES